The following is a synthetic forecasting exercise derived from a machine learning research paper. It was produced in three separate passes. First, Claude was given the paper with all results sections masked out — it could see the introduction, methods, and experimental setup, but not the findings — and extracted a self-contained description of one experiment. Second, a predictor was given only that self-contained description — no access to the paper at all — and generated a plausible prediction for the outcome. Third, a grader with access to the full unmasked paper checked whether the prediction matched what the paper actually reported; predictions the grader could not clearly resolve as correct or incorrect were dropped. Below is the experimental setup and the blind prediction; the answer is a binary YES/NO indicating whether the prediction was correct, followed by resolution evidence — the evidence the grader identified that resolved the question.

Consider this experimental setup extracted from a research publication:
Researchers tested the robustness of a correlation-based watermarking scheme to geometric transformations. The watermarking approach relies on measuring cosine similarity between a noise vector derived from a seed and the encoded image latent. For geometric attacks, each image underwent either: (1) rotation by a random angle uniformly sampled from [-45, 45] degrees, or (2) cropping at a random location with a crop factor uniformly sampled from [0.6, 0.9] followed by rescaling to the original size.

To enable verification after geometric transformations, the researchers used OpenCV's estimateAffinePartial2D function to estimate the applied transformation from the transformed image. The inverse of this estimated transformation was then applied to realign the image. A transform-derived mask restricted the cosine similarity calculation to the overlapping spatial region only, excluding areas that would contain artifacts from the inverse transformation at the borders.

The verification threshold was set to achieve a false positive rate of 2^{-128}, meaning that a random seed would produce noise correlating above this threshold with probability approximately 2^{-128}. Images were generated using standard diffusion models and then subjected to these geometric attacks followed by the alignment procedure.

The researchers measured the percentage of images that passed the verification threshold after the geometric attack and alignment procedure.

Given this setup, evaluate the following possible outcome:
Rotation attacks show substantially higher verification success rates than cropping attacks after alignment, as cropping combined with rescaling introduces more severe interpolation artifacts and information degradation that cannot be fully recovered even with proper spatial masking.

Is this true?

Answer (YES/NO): NO